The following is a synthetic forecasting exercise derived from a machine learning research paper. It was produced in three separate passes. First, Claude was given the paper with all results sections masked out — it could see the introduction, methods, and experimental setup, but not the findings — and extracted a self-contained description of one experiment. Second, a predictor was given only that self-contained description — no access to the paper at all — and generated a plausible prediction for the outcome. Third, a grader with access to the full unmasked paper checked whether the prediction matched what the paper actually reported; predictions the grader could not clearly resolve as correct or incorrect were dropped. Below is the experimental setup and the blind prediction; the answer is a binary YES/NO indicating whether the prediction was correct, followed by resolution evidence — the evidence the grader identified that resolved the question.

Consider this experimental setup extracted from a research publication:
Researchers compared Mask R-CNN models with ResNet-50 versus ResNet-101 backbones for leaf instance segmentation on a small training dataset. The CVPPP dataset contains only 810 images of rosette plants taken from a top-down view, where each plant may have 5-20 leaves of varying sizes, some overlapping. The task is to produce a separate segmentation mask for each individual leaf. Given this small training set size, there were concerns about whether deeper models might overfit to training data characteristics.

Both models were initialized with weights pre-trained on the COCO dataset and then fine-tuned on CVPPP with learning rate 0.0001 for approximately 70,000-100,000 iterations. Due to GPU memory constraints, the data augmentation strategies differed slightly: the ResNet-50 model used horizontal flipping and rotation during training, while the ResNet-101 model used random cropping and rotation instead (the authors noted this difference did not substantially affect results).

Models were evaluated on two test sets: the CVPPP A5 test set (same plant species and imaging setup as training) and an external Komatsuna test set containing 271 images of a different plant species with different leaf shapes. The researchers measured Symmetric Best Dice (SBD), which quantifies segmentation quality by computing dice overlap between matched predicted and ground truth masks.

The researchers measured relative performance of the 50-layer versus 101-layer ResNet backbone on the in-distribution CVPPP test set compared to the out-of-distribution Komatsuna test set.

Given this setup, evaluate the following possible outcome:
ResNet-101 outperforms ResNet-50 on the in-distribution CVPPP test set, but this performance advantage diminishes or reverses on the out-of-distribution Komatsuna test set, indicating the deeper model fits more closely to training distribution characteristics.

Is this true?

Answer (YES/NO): YES